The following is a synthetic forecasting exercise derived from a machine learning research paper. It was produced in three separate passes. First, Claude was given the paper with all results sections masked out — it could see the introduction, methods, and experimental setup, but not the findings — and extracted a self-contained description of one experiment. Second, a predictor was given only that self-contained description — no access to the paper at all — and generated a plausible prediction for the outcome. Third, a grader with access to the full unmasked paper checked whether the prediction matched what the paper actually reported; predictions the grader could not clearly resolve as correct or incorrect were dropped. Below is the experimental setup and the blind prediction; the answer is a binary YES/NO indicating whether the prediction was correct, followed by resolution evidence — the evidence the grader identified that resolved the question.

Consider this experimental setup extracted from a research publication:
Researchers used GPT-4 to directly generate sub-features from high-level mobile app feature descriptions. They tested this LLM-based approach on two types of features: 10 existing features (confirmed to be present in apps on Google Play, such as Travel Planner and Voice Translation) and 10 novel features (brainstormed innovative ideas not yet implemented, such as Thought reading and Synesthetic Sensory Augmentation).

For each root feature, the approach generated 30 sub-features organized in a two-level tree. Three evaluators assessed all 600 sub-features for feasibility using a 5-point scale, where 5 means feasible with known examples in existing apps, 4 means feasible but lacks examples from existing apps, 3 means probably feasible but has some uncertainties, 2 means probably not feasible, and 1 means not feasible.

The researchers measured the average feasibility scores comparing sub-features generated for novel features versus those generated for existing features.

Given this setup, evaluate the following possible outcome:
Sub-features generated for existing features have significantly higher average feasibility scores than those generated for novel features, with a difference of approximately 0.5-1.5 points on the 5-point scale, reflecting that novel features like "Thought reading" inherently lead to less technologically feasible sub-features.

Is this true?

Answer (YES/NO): NO